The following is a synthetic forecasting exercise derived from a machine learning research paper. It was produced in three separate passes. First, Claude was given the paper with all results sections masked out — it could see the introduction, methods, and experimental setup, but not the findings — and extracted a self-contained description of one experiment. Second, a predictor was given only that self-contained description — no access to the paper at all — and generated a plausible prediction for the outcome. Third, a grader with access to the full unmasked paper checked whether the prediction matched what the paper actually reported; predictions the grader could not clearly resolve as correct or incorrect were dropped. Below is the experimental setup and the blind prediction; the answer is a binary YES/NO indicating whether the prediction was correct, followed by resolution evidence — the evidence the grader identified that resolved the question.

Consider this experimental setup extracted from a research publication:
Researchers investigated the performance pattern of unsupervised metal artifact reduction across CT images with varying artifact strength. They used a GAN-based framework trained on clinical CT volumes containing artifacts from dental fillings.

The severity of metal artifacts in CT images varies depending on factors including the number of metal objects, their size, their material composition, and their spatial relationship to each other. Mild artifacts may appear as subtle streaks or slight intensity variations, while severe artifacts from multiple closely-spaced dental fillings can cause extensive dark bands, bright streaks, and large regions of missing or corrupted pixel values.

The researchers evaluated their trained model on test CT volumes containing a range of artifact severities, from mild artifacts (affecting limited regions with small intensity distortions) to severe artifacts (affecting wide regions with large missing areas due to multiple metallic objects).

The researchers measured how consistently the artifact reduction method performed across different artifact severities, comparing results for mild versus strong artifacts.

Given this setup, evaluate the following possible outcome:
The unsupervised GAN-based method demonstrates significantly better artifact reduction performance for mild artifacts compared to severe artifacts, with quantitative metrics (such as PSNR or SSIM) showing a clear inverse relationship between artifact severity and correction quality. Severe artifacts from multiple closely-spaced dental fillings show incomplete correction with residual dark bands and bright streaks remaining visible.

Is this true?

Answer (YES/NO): YES